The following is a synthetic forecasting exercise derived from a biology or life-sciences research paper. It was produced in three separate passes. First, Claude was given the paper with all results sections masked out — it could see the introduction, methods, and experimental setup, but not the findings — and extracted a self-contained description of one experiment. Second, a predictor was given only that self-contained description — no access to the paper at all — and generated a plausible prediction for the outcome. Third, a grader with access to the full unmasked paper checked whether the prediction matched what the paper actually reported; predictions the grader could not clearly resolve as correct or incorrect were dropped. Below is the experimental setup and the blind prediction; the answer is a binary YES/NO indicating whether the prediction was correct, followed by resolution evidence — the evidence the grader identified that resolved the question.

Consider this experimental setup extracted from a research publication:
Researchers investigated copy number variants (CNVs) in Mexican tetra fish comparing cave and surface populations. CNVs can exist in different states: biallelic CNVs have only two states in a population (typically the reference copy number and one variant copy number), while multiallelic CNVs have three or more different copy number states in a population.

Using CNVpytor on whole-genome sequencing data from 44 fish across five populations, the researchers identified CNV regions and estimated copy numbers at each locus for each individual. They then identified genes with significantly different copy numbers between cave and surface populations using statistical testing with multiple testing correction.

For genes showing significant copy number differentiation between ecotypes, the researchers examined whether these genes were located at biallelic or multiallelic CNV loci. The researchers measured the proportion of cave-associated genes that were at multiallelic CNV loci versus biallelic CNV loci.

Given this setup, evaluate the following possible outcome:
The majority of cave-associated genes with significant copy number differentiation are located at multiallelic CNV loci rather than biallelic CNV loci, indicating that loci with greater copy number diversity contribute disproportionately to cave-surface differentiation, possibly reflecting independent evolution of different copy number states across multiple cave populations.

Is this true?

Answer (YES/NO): YES